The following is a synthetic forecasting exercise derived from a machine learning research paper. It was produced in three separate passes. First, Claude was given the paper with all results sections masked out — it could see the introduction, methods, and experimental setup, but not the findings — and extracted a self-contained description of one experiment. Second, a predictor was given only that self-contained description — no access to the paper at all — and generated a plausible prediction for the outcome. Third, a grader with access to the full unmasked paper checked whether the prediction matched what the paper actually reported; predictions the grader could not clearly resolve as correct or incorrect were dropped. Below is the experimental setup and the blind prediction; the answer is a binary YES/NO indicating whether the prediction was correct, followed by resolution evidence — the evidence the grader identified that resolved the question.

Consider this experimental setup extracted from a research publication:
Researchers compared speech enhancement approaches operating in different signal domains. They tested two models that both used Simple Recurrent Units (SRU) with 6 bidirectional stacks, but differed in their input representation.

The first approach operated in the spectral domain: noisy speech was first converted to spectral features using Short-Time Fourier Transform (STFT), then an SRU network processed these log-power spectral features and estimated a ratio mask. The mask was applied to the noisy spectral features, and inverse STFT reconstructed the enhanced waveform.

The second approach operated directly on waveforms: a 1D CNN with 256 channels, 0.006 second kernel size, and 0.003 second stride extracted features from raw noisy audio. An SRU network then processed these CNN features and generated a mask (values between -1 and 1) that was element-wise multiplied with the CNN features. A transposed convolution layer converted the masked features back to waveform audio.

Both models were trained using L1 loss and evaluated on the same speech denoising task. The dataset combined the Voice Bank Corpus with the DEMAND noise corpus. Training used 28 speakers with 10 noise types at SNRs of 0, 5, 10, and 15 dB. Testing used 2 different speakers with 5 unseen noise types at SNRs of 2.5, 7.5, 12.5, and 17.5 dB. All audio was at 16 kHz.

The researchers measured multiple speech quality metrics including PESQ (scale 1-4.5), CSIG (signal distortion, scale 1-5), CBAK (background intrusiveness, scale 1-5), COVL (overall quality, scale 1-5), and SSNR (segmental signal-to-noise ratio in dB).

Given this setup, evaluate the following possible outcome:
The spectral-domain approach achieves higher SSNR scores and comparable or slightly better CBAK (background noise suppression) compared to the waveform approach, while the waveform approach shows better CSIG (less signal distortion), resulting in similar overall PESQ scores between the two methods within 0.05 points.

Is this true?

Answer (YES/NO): NO